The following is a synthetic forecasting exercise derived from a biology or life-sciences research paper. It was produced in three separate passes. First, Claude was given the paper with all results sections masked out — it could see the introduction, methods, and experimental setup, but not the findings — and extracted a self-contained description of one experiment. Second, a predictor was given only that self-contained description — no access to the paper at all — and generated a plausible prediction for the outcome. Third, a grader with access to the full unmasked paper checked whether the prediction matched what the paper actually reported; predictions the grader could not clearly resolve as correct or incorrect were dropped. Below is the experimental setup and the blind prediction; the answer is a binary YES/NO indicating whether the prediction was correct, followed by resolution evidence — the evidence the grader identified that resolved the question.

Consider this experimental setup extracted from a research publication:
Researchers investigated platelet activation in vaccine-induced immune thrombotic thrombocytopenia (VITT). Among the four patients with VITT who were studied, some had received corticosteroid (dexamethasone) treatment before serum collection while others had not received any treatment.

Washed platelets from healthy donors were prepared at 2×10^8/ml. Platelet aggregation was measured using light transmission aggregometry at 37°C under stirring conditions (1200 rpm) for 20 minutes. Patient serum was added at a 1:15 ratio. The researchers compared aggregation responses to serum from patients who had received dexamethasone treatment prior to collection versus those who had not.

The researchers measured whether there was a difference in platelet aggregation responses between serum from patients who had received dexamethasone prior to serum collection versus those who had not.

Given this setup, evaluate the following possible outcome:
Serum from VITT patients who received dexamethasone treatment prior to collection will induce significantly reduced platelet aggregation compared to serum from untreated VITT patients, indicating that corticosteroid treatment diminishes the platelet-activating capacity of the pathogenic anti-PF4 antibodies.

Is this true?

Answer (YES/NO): NO